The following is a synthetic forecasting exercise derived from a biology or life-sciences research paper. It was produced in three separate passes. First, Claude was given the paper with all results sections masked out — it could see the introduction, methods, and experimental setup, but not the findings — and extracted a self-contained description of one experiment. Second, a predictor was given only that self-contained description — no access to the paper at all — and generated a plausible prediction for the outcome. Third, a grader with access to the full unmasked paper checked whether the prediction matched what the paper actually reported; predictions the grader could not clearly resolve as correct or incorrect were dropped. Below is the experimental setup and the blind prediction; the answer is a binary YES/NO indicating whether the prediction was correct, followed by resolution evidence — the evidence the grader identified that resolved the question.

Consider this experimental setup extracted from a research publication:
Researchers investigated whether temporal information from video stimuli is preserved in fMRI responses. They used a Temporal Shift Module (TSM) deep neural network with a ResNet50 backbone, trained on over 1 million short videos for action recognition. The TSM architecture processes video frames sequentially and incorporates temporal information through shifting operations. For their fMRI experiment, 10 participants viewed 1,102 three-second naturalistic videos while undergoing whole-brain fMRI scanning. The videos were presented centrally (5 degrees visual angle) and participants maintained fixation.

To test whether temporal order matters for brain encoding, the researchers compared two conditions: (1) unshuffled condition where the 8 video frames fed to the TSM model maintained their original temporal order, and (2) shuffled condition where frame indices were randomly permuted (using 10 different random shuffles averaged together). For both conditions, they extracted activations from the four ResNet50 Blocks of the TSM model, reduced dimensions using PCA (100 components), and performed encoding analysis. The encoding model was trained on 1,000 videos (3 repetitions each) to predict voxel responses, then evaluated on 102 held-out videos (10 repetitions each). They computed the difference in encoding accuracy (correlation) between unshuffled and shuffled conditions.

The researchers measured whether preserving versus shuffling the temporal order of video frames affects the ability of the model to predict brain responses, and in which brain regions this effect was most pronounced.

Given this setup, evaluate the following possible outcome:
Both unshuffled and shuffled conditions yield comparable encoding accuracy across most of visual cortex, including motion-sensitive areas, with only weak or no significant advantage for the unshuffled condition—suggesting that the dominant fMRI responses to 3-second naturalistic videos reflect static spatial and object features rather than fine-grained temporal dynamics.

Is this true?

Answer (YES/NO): NO